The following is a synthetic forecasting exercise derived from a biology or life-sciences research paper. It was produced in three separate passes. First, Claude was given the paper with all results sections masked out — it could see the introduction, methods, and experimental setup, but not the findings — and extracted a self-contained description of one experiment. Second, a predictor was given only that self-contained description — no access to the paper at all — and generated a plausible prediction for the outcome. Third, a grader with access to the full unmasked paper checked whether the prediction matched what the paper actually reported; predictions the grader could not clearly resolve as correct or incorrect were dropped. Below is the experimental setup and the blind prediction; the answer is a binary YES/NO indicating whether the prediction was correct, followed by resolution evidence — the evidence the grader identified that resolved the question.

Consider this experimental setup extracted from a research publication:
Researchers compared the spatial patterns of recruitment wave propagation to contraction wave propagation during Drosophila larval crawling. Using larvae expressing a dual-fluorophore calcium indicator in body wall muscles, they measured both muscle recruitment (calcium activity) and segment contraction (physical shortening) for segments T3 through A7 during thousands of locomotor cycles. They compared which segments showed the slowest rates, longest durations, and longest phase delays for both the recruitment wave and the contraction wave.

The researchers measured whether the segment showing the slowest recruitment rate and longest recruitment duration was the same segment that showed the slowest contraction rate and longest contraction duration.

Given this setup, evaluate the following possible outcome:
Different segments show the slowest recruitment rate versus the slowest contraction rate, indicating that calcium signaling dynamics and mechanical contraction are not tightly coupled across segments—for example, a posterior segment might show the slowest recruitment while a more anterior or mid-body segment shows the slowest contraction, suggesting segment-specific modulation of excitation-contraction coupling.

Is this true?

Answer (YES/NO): YES